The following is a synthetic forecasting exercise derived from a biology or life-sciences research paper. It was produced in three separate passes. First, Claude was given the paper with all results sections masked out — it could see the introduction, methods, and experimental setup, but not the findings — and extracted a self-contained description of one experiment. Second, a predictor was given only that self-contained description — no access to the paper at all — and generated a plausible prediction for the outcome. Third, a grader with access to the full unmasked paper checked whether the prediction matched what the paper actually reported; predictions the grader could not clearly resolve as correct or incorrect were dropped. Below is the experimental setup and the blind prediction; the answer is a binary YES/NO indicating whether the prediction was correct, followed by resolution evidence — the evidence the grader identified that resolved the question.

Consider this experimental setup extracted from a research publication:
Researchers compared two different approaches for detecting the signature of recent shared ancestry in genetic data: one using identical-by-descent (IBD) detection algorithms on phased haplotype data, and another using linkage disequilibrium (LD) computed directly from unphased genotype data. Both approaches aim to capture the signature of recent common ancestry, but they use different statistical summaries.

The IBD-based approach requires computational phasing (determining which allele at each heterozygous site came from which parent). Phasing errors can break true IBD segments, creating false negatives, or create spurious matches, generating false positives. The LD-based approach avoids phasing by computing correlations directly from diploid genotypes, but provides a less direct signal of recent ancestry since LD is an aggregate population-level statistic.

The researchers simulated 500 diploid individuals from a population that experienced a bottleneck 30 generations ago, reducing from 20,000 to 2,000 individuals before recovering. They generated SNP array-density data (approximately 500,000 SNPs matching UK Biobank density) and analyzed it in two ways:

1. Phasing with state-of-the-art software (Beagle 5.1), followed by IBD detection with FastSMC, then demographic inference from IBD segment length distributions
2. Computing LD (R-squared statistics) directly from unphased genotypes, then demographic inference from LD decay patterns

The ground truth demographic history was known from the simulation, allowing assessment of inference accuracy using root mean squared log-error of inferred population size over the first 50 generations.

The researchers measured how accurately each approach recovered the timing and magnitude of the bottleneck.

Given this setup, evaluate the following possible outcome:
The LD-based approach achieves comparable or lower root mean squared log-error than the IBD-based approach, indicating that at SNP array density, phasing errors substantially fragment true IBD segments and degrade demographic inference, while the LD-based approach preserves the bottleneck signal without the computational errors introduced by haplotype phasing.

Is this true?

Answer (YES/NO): YES